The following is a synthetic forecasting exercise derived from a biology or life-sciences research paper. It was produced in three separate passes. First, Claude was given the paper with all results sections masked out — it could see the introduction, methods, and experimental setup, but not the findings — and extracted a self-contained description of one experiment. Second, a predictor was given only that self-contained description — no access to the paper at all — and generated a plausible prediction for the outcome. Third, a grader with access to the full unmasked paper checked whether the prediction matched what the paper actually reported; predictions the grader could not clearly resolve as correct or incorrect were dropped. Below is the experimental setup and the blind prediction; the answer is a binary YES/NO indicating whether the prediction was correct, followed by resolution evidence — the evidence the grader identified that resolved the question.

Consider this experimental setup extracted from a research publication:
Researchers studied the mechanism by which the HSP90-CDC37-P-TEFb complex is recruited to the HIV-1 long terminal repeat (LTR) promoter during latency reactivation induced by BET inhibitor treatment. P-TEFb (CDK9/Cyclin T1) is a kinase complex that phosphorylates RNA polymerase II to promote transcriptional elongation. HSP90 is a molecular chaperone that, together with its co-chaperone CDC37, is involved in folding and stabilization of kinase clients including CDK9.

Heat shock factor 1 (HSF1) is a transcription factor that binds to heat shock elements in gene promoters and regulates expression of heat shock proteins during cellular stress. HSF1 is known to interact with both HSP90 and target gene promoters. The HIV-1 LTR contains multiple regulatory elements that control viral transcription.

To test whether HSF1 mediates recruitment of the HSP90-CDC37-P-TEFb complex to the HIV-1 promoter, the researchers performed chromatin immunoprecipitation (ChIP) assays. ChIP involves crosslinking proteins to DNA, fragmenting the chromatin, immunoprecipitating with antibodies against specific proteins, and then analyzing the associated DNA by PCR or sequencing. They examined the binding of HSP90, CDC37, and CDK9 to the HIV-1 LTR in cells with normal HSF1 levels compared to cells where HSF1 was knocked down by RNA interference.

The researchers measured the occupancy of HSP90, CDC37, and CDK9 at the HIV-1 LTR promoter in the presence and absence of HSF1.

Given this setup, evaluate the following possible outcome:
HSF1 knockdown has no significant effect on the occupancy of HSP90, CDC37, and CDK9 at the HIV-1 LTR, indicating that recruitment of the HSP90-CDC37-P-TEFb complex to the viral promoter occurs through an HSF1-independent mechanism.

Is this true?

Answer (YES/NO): NO